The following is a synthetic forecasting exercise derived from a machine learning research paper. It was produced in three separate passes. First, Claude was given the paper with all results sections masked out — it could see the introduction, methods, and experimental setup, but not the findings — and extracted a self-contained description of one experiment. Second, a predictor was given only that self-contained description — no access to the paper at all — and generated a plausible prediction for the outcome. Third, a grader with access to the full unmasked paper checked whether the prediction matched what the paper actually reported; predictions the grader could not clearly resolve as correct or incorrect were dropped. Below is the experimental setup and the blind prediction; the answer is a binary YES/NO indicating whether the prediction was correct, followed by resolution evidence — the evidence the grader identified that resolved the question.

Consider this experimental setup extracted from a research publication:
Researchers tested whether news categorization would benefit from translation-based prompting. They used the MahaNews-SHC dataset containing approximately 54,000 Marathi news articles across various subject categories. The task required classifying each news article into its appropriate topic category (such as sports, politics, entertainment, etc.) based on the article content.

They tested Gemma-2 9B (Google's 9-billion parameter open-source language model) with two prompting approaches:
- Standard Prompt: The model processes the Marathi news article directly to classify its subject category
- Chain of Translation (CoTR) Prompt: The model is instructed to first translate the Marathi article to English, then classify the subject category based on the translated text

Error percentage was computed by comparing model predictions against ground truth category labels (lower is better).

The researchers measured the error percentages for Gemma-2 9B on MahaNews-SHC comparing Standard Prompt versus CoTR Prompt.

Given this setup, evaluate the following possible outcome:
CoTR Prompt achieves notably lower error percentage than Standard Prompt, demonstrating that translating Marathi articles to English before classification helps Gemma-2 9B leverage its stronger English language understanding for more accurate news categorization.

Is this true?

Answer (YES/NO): NO